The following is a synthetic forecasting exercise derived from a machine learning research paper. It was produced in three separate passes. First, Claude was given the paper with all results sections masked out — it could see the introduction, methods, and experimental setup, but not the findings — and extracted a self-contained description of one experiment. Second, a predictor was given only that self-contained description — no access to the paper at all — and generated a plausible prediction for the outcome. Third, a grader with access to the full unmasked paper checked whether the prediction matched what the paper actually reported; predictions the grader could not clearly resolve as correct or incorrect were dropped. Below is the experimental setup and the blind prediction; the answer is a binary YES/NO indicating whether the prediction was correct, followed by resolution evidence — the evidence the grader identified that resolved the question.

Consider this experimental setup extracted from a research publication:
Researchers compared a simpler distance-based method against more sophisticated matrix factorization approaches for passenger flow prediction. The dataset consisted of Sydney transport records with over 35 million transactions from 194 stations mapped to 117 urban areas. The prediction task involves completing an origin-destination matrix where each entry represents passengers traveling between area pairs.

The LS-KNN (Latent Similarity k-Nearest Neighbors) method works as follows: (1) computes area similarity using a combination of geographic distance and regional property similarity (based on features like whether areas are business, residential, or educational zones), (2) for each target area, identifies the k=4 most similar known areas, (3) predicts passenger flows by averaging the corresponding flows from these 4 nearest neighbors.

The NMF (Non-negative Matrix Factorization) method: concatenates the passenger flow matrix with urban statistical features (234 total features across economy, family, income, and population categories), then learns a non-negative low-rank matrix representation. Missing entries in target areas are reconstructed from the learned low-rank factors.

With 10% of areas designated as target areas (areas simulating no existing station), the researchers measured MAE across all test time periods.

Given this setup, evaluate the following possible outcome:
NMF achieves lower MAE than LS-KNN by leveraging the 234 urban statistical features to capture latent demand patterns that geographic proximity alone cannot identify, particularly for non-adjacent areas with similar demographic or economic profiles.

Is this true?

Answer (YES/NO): NO